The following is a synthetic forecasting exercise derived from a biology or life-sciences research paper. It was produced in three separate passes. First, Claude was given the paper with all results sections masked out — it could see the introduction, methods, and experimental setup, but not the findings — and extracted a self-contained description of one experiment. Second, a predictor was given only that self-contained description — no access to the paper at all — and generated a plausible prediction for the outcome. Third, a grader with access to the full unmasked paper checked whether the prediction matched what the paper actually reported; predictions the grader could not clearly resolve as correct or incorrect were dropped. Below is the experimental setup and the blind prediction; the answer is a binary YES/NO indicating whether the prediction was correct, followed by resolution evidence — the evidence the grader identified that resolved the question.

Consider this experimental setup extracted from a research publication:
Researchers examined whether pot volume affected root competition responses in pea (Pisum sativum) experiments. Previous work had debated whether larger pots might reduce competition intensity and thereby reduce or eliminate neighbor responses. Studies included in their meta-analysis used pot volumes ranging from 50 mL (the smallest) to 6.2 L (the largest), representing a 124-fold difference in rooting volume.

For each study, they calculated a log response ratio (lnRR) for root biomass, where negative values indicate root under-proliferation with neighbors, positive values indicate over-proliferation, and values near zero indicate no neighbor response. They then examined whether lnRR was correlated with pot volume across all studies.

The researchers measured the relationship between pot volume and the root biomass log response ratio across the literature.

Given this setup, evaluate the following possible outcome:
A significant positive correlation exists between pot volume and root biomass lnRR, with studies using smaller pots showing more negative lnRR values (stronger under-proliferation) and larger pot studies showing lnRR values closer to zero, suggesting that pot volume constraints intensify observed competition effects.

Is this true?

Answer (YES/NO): NO